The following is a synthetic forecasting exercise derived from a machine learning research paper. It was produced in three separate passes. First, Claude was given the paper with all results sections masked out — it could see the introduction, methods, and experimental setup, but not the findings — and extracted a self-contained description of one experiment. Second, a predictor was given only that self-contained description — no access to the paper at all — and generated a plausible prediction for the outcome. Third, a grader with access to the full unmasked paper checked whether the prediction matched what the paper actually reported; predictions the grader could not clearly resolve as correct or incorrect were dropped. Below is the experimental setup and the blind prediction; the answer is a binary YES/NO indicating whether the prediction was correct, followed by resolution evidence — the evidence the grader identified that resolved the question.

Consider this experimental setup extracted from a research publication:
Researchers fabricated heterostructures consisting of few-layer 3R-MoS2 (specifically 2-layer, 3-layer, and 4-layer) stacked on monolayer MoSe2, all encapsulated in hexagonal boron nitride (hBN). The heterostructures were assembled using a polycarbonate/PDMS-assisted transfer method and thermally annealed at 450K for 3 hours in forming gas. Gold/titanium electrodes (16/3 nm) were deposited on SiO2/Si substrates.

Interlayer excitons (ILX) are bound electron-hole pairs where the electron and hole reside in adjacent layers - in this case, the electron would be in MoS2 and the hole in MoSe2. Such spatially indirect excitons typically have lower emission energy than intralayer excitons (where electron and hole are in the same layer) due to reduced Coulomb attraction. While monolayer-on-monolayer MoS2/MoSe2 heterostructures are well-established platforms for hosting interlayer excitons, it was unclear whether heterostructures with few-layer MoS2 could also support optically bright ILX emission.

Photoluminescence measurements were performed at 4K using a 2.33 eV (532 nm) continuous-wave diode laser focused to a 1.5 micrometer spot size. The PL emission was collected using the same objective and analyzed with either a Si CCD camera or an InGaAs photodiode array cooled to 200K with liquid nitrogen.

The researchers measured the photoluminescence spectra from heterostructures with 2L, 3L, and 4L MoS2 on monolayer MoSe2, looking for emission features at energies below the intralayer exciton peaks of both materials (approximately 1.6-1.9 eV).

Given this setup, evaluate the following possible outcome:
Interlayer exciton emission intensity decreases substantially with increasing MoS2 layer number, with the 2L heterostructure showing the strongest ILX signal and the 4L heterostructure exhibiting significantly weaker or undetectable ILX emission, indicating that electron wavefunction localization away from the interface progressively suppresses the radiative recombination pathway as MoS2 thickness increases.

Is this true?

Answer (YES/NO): NO